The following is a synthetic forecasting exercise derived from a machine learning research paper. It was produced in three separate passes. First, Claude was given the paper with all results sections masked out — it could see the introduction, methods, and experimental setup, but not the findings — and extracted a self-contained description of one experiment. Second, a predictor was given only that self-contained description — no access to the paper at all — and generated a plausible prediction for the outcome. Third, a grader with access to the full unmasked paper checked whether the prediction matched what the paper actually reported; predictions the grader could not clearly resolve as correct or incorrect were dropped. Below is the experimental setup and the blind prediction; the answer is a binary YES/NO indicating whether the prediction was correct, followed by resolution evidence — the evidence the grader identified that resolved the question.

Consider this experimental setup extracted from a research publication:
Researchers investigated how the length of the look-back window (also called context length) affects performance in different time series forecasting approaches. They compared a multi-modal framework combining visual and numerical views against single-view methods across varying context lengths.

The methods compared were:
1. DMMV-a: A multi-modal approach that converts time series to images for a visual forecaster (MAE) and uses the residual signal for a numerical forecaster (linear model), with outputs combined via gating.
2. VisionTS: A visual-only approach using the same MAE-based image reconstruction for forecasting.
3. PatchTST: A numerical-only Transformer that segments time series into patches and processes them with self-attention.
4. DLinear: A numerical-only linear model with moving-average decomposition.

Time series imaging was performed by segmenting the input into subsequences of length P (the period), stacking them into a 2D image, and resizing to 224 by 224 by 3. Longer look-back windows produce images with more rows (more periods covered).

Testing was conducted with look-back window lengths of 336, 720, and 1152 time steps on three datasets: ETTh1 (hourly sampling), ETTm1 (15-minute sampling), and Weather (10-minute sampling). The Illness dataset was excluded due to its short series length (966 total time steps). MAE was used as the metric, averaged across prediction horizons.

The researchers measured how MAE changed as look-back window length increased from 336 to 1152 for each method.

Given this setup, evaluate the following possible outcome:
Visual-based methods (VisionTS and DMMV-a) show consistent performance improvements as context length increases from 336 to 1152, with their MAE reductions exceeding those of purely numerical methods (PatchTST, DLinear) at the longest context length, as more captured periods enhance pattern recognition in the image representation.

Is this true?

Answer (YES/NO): YES